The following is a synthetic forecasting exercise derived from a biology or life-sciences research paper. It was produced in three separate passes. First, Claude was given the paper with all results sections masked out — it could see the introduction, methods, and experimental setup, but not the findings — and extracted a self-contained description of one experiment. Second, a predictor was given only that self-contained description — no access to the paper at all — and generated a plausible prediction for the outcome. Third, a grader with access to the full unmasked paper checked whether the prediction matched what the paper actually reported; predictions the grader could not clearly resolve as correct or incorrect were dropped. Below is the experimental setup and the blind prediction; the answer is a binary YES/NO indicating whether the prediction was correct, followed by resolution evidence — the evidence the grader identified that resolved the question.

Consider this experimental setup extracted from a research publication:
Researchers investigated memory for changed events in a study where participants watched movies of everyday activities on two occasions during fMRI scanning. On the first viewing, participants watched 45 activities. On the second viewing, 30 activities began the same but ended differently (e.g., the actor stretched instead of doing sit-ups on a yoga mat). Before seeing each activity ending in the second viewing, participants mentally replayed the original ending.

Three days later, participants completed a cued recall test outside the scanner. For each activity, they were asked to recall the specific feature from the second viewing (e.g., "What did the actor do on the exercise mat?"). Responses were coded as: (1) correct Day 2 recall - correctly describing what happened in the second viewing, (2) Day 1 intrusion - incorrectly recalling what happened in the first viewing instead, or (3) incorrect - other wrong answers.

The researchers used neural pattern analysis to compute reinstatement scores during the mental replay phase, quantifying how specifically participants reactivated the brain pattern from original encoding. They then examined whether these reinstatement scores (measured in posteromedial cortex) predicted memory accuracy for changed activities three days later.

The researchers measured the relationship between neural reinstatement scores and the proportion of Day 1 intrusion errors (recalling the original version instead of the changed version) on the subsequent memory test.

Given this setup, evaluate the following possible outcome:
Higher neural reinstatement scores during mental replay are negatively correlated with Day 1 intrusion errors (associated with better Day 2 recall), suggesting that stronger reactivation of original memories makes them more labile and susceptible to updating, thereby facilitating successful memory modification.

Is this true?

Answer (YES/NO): NO